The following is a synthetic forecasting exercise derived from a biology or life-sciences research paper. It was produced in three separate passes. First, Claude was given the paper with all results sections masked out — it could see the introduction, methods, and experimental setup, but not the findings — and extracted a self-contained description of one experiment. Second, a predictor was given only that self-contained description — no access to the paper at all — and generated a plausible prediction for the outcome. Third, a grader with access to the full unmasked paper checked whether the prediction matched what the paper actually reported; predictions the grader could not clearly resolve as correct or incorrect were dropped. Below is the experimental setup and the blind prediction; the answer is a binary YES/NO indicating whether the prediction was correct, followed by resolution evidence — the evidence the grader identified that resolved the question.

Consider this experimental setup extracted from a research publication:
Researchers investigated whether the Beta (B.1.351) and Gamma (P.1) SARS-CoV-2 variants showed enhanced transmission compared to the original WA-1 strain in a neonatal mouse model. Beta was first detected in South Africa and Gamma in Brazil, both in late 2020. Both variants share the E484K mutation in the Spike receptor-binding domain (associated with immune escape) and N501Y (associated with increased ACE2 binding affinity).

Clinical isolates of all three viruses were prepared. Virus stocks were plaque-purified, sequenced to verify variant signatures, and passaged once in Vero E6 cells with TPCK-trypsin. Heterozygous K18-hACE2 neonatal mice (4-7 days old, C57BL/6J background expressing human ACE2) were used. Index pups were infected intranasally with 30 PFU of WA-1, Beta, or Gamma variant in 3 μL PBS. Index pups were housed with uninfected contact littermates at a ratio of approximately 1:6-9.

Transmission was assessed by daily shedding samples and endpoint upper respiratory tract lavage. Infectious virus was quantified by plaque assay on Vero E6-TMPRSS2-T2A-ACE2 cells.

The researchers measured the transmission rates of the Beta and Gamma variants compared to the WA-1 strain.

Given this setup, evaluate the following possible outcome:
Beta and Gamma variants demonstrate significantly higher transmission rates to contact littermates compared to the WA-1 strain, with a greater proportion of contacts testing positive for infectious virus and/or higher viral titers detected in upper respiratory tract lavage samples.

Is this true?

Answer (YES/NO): NO